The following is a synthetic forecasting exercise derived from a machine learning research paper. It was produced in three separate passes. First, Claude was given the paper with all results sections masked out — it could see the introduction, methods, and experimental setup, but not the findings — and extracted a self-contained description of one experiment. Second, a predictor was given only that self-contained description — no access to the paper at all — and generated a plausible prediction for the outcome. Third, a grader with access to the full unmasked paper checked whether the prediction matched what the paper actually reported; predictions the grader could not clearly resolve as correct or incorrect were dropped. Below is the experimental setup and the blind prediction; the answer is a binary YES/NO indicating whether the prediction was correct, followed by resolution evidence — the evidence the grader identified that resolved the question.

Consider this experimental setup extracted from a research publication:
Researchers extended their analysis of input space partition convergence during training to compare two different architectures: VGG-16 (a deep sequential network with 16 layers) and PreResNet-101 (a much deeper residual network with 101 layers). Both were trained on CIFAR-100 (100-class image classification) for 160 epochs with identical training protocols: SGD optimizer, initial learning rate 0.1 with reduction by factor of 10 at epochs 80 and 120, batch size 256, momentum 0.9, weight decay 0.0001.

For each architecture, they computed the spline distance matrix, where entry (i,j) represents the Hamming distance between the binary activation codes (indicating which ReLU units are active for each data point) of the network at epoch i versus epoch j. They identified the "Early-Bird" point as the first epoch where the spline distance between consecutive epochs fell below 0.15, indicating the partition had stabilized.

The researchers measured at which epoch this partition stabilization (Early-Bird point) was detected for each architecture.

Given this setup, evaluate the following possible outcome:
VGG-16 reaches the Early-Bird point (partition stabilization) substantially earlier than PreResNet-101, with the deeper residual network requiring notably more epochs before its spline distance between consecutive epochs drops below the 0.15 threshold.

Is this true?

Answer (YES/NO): NO